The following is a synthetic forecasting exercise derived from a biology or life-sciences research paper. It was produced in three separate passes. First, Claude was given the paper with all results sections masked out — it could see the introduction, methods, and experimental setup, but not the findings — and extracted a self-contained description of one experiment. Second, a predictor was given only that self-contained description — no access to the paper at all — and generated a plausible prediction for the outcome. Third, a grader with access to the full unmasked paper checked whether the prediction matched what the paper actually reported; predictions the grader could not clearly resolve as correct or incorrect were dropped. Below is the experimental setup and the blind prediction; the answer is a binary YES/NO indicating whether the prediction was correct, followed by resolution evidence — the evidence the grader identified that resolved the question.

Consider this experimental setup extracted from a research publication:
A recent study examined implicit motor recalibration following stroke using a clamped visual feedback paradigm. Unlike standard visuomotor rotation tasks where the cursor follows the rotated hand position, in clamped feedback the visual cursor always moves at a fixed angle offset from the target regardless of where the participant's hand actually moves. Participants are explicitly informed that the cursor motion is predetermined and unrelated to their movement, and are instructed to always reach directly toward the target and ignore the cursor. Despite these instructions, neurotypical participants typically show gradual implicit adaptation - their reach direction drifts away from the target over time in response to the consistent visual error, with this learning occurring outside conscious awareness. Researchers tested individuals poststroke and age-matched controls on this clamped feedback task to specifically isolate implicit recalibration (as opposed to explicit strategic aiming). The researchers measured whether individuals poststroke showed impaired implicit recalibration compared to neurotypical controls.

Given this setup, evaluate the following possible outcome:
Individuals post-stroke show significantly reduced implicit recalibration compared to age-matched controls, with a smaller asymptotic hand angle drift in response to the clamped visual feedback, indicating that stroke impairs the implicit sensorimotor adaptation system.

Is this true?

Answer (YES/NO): NO